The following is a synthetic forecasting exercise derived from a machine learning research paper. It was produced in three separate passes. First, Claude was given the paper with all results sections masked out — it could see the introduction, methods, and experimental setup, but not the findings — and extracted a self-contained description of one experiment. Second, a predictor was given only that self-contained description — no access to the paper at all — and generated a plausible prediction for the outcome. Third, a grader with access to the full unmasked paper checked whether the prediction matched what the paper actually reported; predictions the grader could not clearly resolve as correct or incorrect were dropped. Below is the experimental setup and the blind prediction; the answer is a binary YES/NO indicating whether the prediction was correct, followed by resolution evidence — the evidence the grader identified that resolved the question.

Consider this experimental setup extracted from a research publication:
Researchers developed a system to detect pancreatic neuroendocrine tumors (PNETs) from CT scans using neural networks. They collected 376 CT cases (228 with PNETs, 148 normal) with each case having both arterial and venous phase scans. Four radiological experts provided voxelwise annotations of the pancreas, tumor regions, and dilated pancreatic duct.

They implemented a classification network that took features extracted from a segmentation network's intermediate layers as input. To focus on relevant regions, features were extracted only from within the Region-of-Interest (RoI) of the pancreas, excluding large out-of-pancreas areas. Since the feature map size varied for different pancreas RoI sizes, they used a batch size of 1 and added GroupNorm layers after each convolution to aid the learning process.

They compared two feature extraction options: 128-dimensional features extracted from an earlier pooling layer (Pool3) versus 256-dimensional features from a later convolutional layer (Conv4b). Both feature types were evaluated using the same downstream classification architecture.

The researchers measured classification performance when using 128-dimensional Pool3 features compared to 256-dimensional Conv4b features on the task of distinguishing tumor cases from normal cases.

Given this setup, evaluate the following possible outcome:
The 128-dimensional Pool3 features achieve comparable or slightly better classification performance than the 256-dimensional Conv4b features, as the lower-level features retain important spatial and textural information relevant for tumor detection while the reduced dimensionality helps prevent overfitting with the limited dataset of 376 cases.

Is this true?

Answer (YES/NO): YES